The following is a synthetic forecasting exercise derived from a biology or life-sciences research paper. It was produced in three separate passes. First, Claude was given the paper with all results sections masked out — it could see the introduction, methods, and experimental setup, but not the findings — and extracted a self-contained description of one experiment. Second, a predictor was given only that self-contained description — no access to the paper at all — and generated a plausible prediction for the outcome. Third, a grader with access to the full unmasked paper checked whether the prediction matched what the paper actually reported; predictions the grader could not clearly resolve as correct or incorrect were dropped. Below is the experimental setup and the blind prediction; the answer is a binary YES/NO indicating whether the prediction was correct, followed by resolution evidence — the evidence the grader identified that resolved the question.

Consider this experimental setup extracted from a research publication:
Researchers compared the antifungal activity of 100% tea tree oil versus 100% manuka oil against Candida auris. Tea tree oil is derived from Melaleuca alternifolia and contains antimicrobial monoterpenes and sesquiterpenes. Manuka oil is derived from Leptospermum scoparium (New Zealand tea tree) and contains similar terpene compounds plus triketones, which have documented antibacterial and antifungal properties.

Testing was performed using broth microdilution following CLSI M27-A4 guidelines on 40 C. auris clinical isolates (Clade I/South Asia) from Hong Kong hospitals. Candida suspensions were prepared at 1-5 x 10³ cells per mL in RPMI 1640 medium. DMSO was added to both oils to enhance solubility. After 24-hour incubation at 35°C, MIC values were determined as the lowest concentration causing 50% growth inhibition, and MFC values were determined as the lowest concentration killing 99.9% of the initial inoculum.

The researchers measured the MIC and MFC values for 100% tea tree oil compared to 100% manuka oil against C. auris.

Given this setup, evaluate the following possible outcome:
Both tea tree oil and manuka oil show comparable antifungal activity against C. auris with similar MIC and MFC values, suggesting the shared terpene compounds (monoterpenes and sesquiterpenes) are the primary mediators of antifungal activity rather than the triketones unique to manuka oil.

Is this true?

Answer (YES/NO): NO